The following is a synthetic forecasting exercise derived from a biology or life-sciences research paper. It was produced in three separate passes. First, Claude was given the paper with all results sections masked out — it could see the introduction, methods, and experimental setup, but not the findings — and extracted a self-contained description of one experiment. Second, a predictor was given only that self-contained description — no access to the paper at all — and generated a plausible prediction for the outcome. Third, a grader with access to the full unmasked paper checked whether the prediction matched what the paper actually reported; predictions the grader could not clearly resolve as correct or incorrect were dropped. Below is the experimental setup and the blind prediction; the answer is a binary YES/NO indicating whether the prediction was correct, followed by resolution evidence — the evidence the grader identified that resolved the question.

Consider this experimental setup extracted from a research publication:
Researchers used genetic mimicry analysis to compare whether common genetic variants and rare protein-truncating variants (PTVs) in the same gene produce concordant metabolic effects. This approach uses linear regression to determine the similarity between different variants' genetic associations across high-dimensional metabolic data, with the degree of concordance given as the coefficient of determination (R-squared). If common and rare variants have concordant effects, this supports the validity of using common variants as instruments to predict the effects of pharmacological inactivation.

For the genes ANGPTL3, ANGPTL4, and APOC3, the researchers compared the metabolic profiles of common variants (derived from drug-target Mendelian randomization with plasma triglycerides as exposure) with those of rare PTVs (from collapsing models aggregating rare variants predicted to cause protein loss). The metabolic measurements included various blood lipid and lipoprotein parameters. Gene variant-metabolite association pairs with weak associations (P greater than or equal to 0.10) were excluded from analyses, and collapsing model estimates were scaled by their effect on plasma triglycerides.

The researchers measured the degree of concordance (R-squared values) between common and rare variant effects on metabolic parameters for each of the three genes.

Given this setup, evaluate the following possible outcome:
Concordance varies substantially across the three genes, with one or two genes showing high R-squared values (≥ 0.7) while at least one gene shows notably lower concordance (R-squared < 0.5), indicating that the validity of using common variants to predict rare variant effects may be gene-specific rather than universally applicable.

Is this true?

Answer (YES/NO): NO